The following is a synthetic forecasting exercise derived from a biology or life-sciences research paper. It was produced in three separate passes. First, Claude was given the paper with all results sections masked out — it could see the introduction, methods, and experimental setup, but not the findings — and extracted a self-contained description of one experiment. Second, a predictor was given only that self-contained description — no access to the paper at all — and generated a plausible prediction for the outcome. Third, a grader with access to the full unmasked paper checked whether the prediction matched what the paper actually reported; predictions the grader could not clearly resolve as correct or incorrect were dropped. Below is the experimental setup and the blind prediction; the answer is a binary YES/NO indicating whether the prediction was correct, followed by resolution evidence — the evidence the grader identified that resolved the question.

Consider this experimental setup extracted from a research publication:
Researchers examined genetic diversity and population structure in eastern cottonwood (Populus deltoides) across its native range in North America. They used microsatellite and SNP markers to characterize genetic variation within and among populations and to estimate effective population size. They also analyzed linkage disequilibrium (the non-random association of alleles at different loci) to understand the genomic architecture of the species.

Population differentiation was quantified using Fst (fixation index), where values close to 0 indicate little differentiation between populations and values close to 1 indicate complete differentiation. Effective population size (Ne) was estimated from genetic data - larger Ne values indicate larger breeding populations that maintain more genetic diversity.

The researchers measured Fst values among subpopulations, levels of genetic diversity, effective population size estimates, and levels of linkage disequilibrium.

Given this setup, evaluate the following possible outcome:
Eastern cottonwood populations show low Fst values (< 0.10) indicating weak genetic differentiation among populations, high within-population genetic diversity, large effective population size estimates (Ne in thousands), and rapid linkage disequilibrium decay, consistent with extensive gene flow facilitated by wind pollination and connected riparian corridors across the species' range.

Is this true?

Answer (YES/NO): NO